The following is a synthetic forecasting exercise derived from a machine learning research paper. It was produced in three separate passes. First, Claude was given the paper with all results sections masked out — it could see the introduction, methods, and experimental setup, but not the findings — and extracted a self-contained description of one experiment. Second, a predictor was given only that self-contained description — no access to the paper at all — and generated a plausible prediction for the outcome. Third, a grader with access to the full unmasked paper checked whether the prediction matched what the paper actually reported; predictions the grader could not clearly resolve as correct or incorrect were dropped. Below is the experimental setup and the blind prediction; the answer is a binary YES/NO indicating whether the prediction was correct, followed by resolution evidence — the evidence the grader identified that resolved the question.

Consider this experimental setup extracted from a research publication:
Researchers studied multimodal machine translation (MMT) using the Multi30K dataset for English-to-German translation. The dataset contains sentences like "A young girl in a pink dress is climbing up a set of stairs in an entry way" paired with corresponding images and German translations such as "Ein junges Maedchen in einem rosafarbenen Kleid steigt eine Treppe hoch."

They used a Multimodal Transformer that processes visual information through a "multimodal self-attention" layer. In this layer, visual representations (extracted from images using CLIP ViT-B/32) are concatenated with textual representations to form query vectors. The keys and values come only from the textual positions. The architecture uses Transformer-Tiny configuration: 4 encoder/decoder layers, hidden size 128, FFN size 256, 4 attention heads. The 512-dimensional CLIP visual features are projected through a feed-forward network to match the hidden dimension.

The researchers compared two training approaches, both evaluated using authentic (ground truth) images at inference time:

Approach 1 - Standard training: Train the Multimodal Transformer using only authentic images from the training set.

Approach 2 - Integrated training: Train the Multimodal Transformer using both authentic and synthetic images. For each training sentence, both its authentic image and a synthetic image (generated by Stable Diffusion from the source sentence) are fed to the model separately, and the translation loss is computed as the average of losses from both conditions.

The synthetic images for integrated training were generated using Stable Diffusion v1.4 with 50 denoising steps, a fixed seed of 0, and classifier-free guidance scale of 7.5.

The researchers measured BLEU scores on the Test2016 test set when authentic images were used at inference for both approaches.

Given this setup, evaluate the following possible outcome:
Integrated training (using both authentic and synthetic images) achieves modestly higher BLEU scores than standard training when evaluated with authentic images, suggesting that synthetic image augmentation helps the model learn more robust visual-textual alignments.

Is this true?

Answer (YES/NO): YES